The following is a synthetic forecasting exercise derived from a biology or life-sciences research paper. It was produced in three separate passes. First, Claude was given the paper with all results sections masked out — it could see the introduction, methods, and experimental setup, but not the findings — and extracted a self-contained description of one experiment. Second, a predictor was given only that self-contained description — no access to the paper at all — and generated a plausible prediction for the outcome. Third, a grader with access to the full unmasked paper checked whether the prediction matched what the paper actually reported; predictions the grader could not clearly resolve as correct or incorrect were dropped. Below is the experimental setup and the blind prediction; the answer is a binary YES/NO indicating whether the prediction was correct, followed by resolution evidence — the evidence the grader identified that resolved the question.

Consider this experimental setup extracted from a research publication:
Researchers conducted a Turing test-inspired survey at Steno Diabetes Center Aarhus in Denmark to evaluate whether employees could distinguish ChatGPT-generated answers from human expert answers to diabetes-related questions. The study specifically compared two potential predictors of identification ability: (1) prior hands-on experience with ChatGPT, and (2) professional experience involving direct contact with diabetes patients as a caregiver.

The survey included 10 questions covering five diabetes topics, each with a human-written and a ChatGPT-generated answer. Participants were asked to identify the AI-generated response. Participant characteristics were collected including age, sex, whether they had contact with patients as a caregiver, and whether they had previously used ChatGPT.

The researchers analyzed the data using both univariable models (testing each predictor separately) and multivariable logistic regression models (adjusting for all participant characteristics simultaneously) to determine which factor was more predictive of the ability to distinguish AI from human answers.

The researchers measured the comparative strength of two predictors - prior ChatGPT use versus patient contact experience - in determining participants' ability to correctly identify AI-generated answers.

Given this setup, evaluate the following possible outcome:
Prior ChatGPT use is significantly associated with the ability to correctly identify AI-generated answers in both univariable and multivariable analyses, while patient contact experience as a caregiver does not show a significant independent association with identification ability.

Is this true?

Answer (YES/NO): YES